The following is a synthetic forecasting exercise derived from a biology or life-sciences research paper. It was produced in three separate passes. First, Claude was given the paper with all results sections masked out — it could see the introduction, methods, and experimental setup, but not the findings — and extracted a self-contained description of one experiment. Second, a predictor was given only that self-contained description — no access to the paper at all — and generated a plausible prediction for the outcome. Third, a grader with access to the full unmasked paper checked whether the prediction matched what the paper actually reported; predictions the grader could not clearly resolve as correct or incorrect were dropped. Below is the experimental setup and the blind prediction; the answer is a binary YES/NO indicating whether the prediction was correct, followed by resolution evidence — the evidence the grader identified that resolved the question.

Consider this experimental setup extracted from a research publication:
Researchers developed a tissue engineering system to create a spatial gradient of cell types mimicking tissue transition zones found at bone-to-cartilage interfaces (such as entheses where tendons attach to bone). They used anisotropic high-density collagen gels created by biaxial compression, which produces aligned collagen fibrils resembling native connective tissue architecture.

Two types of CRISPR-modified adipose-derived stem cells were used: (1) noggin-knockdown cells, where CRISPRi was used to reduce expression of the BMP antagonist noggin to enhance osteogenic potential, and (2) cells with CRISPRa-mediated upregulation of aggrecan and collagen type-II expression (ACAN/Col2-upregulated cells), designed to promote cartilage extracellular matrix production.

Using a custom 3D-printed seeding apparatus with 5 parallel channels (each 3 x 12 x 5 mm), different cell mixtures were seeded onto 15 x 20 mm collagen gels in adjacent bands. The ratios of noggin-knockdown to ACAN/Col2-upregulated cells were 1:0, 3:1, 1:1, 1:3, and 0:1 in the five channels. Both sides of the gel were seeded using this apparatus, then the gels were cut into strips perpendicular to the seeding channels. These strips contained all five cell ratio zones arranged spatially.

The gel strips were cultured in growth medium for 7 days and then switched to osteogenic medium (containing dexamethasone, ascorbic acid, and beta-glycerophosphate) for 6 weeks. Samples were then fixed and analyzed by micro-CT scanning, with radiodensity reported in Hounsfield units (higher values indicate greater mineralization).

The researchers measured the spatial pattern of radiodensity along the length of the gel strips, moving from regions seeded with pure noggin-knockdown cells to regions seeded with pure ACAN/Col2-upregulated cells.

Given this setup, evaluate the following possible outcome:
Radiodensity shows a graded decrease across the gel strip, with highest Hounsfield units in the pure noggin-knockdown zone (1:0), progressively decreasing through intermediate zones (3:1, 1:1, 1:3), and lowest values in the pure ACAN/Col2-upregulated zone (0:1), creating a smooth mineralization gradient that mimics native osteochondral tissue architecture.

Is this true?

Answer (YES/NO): YES